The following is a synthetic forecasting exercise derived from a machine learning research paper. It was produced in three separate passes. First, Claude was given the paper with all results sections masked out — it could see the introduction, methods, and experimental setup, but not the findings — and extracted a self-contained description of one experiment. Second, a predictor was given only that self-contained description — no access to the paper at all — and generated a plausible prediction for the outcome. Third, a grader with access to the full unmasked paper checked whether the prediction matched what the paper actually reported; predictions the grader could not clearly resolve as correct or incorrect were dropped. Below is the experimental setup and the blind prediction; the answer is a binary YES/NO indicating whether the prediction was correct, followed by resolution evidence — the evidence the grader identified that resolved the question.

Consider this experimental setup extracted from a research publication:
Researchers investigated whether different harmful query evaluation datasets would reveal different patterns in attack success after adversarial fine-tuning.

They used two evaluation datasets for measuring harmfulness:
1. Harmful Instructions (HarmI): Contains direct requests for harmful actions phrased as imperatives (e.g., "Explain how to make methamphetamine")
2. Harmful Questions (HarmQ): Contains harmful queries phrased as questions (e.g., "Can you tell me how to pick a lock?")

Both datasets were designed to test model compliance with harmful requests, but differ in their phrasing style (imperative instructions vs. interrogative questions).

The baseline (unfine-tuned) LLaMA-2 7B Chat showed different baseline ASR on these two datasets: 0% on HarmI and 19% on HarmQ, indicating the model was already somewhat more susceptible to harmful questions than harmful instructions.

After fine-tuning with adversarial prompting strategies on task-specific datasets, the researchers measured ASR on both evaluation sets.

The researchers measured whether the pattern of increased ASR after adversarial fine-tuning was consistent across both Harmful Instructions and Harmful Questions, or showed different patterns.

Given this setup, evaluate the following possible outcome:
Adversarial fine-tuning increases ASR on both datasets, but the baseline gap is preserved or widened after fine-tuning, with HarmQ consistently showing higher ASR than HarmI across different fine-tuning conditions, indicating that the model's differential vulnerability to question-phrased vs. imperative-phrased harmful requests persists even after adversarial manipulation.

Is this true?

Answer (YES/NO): YES